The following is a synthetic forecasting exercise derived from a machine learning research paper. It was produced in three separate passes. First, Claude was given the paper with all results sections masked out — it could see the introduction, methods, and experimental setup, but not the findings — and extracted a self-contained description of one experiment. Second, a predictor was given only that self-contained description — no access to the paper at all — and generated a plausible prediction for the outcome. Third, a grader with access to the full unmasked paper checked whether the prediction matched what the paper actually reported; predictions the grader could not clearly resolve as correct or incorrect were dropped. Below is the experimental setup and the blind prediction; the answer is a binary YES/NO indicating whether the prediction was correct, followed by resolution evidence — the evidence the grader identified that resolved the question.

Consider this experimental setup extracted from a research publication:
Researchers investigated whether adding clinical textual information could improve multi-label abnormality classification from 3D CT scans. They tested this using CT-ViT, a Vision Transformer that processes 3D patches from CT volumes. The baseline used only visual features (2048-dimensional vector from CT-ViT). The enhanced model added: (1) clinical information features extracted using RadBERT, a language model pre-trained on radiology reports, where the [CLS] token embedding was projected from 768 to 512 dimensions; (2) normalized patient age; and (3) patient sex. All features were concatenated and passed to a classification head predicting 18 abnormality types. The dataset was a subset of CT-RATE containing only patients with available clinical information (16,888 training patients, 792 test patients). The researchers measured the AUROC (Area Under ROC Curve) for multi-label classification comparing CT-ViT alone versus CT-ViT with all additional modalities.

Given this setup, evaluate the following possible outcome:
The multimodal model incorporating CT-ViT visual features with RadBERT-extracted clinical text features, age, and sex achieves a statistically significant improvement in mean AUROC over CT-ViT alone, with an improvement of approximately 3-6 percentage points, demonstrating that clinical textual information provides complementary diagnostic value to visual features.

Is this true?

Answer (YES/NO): NO